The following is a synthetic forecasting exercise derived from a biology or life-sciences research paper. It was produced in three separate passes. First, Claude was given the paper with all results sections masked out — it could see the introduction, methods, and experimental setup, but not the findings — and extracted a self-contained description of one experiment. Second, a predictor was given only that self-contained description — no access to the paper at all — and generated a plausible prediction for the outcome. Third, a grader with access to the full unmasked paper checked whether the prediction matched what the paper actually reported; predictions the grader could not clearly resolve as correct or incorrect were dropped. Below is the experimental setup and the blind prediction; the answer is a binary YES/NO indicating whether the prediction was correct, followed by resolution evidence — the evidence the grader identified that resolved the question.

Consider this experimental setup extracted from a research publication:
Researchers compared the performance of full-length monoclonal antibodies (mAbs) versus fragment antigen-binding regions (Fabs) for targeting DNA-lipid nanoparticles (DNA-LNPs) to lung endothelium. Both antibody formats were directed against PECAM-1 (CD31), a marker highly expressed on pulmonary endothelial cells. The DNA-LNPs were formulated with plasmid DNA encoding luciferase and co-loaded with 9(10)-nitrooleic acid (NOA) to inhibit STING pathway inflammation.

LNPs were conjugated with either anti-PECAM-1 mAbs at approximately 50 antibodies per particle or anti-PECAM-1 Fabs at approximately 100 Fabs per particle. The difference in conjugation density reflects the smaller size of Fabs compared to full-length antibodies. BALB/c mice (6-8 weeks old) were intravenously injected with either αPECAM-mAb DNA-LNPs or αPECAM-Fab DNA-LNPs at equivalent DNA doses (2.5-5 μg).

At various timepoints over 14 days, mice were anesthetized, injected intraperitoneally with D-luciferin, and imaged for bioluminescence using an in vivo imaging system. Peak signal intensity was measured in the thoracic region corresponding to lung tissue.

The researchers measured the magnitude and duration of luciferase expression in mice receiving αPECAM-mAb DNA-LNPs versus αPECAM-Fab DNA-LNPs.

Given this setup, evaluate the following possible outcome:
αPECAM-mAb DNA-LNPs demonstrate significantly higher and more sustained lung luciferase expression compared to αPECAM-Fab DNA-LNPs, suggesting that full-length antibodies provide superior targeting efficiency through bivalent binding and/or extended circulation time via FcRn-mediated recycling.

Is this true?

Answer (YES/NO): NO